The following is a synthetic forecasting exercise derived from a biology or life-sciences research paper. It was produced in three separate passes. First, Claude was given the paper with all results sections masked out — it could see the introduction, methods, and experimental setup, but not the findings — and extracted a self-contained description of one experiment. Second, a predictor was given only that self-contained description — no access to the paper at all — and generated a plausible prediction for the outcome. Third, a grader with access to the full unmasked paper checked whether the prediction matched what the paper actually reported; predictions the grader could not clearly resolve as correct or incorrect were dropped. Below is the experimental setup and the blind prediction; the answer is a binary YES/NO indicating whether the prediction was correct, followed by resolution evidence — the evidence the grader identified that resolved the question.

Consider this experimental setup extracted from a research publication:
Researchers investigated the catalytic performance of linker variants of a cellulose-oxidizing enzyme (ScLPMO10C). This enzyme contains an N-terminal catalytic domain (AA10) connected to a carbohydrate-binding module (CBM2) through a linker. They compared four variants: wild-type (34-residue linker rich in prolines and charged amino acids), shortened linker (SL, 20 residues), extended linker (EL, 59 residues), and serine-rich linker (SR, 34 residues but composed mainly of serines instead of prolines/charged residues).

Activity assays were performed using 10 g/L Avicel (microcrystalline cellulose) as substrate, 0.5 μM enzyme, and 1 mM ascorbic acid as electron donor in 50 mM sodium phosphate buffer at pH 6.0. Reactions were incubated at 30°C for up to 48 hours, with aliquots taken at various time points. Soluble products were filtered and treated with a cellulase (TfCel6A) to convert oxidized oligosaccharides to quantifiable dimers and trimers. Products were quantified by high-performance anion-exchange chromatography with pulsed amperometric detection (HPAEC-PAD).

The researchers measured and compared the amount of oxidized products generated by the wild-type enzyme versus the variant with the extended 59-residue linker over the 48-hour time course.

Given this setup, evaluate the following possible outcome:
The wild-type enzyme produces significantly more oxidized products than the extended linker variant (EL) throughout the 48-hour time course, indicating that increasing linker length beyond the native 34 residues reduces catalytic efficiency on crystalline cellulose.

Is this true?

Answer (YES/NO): NO